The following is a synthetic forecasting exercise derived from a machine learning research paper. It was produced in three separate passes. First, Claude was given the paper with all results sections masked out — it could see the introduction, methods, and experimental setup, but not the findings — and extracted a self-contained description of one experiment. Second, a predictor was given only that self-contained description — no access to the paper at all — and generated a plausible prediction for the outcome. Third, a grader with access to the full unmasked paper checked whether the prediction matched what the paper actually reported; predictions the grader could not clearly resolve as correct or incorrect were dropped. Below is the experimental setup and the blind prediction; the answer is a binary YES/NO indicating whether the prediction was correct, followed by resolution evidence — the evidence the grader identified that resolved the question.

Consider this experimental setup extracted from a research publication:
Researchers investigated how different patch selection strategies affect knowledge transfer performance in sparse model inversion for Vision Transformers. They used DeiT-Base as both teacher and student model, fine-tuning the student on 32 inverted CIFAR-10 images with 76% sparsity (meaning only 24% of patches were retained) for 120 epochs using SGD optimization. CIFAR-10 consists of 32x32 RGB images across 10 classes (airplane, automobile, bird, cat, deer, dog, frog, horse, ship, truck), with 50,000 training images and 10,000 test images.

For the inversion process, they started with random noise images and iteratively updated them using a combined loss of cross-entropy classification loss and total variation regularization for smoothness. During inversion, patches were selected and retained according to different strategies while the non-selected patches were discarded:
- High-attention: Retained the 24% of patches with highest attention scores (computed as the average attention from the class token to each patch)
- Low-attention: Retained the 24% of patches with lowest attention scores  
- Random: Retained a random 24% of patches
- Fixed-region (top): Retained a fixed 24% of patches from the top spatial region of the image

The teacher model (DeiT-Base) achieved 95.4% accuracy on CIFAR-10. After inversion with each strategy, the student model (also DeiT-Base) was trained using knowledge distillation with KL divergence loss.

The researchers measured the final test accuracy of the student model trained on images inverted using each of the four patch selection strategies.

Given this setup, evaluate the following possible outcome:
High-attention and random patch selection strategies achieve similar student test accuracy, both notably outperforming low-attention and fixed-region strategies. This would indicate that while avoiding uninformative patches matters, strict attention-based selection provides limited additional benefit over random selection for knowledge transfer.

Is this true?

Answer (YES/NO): NO